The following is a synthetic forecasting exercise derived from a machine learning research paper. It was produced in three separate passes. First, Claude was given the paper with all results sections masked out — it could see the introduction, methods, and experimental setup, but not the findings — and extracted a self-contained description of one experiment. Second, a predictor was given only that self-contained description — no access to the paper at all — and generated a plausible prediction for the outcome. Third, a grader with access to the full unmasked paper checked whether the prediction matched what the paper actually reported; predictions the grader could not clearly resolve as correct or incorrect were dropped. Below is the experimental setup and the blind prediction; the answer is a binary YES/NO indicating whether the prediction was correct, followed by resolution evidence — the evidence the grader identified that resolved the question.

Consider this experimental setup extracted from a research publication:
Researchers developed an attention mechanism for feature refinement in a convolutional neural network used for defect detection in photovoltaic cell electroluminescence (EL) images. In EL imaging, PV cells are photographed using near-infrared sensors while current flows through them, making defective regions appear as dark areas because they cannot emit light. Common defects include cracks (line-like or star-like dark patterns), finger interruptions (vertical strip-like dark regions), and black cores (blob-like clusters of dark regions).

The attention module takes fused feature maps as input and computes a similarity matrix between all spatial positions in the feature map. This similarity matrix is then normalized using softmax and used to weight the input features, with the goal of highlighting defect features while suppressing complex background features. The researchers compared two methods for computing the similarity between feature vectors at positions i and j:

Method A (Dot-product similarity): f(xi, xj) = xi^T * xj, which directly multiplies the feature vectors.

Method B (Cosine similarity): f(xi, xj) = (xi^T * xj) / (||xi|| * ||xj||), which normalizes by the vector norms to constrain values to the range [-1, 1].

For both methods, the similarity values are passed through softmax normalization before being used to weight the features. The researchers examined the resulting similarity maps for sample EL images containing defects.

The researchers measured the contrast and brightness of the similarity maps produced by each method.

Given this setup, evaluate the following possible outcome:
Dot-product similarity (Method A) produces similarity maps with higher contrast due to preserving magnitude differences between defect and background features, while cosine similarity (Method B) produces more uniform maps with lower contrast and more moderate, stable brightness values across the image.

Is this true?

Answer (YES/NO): NO